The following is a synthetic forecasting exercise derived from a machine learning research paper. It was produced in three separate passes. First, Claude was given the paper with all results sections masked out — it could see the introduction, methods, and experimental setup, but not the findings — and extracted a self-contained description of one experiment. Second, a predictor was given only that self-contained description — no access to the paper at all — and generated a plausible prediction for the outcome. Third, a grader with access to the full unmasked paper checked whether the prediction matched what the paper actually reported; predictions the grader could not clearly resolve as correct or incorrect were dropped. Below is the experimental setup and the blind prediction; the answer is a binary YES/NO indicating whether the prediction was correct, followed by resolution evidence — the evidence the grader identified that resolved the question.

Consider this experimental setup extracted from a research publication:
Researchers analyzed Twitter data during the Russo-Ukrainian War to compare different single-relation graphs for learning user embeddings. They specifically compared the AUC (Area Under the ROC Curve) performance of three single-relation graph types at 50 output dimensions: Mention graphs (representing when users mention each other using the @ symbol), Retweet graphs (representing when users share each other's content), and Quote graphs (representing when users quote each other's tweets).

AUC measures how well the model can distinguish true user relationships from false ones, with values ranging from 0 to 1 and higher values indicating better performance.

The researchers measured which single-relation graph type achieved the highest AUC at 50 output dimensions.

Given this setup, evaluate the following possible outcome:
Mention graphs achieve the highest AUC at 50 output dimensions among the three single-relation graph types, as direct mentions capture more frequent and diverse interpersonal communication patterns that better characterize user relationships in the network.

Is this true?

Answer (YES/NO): YES